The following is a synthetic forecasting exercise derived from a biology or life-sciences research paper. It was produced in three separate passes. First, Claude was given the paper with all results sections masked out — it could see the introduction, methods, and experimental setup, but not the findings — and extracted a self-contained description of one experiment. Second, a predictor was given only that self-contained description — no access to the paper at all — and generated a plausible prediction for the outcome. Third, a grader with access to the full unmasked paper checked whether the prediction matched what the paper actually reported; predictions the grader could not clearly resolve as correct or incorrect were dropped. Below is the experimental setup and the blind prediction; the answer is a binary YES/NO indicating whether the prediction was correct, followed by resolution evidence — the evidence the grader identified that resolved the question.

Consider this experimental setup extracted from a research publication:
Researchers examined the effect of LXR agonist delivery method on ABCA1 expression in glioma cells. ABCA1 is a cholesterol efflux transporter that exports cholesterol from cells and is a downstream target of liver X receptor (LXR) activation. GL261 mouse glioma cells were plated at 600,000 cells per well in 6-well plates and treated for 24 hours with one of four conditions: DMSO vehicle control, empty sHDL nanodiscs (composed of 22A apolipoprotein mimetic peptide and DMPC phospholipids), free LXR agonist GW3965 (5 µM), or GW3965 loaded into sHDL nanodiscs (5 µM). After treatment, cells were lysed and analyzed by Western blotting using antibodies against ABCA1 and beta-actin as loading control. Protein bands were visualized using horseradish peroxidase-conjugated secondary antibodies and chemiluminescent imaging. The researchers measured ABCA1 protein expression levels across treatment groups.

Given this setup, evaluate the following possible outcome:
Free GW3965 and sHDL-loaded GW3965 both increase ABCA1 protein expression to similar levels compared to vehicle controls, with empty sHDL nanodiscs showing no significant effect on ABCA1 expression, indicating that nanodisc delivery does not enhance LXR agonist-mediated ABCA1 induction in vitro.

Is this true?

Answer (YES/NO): YES